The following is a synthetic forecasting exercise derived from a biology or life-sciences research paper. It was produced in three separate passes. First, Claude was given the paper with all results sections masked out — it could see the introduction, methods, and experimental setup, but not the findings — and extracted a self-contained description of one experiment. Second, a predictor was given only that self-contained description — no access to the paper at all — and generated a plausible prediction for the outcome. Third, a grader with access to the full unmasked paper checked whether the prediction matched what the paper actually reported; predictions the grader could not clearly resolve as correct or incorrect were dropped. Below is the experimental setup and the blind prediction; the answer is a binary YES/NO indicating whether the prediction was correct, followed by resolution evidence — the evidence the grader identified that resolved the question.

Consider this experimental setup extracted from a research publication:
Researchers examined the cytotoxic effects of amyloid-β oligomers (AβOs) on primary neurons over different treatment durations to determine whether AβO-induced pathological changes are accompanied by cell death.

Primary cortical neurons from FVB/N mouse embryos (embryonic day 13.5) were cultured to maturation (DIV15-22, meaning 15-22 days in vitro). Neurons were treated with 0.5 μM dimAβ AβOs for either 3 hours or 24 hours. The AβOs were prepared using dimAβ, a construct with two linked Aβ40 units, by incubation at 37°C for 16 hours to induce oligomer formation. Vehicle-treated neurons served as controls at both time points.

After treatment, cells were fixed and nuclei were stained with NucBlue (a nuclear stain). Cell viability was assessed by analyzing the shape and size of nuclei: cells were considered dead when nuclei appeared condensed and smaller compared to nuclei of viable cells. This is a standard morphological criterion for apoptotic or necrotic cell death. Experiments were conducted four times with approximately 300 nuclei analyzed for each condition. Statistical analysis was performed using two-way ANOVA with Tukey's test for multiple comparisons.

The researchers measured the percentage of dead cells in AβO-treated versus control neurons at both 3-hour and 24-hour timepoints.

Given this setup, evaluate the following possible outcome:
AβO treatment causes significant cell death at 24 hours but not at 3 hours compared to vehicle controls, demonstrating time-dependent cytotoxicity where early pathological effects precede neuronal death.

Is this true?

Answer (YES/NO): NO